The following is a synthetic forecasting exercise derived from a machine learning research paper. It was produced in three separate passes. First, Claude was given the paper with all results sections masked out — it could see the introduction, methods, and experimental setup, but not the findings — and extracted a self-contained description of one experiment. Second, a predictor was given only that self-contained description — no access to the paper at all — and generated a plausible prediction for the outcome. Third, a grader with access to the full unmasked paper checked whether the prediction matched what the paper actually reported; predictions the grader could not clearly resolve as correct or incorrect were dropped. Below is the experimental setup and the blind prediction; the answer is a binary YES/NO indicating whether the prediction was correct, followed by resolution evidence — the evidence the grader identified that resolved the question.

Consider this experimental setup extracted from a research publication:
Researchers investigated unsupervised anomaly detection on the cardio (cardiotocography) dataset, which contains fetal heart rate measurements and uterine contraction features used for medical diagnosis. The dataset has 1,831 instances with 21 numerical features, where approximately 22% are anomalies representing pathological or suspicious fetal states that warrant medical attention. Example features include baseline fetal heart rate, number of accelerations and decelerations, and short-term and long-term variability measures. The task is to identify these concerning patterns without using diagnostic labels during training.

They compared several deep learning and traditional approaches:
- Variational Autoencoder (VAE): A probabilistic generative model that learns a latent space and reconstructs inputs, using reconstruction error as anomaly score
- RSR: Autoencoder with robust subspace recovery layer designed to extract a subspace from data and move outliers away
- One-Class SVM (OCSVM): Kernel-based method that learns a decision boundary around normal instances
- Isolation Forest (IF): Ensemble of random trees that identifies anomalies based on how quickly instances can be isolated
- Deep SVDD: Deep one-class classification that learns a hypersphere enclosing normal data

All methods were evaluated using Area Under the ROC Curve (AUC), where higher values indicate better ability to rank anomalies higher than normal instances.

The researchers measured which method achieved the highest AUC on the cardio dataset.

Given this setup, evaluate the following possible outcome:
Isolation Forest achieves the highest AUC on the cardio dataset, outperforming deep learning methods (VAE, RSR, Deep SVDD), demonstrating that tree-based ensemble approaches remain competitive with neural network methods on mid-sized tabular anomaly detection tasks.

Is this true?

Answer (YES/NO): NO